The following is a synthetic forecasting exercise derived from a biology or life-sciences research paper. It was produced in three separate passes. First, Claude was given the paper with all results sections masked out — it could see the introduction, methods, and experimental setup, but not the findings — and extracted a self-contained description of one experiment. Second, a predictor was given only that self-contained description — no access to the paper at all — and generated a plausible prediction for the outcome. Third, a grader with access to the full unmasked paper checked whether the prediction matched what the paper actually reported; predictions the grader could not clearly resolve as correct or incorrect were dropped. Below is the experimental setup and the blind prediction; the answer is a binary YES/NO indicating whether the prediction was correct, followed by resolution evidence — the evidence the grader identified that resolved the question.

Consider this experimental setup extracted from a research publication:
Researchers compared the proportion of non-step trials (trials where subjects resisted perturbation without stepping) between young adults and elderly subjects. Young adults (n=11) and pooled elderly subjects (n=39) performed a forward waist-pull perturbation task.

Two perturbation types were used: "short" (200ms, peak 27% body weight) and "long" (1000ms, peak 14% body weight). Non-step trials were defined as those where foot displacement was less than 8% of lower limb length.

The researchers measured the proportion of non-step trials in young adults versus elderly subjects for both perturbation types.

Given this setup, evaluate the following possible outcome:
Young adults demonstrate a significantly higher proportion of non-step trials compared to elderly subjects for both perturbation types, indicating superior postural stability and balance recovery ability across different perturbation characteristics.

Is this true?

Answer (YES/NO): NO